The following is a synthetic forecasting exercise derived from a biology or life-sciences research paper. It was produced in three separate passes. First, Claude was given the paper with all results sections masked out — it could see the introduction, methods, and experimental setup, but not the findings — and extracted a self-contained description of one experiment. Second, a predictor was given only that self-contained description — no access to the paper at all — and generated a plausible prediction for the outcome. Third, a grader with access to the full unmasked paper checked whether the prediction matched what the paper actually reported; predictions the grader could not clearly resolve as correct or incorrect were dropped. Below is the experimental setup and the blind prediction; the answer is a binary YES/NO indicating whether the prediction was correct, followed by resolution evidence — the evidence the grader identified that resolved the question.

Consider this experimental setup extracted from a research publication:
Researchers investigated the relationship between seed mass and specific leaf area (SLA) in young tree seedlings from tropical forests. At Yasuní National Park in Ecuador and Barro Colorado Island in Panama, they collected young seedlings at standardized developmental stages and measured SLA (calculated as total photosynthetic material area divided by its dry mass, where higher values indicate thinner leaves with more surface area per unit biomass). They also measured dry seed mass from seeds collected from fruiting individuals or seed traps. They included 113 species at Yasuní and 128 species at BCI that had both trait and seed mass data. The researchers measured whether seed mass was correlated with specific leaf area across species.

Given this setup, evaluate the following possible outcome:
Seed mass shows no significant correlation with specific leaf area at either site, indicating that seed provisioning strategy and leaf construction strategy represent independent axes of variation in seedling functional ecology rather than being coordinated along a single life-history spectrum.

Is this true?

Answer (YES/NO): NO